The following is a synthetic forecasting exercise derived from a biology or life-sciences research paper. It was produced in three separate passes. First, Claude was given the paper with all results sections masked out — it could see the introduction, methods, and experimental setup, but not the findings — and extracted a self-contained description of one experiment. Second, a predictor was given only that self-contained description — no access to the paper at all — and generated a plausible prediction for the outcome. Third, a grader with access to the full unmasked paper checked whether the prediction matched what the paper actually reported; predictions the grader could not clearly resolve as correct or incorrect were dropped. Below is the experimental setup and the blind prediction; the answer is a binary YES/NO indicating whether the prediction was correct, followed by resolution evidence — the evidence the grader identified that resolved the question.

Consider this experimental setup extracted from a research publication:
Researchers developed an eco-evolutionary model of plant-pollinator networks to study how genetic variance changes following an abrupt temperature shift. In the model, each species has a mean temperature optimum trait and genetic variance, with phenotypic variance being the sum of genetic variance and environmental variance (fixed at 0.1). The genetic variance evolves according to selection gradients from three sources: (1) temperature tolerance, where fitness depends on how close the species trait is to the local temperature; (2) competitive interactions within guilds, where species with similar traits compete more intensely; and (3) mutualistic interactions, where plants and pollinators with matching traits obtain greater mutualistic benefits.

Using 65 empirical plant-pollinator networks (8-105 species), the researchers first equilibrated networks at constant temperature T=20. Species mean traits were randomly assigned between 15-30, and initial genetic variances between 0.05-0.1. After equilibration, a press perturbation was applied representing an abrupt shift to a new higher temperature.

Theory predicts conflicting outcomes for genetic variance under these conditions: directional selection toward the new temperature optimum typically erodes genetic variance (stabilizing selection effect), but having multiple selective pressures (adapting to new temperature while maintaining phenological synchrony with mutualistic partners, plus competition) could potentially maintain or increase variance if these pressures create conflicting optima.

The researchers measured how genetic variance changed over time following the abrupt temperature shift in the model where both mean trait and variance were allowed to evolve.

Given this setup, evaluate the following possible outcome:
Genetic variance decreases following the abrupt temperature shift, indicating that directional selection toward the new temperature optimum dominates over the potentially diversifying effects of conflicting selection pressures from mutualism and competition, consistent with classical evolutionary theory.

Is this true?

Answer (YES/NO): NO